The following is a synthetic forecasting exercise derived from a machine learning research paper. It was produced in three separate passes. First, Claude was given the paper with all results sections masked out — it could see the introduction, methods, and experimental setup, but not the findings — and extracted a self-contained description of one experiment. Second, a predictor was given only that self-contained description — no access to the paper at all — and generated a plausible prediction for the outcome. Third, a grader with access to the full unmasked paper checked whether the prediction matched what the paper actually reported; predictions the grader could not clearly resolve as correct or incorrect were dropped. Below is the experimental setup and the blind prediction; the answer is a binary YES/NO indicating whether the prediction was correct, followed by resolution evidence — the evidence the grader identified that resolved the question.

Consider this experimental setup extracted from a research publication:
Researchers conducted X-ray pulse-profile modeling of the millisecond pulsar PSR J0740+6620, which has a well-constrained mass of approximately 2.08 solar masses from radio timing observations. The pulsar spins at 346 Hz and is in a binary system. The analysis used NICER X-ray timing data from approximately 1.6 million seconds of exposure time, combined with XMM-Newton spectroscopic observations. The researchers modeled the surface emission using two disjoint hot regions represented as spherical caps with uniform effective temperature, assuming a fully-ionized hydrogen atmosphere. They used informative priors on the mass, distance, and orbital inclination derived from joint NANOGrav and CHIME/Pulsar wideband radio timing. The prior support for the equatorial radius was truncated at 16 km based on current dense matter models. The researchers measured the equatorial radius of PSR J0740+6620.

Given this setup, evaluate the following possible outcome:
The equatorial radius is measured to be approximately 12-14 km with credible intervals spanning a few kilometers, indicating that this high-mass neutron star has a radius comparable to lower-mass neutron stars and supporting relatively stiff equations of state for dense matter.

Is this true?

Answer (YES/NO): NO